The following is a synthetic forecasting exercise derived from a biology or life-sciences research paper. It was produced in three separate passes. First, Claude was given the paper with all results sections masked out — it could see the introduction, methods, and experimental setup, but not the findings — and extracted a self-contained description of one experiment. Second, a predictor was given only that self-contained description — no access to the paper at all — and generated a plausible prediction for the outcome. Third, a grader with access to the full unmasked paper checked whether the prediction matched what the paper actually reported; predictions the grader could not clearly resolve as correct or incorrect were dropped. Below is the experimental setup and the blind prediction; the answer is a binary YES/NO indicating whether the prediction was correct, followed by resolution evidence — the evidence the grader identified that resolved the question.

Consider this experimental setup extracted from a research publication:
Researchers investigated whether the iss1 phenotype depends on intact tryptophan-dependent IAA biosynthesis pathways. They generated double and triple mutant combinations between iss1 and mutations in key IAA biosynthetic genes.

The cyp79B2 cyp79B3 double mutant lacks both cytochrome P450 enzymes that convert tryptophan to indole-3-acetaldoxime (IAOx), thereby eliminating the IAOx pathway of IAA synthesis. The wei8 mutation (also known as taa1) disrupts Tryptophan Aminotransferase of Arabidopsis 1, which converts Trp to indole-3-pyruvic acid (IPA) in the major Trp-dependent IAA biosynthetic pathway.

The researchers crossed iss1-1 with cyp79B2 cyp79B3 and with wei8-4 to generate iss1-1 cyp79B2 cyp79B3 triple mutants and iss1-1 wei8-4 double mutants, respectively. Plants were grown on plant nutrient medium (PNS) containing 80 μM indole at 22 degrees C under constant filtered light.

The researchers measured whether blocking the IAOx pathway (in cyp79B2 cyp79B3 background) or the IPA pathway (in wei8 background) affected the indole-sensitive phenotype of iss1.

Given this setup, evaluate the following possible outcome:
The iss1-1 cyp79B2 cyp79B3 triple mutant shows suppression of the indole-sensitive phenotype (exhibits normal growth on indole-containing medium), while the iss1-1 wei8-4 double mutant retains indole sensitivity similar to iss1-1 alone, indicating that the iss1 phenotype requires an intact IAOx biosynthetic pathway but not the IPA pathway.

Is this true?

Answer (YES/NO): NO